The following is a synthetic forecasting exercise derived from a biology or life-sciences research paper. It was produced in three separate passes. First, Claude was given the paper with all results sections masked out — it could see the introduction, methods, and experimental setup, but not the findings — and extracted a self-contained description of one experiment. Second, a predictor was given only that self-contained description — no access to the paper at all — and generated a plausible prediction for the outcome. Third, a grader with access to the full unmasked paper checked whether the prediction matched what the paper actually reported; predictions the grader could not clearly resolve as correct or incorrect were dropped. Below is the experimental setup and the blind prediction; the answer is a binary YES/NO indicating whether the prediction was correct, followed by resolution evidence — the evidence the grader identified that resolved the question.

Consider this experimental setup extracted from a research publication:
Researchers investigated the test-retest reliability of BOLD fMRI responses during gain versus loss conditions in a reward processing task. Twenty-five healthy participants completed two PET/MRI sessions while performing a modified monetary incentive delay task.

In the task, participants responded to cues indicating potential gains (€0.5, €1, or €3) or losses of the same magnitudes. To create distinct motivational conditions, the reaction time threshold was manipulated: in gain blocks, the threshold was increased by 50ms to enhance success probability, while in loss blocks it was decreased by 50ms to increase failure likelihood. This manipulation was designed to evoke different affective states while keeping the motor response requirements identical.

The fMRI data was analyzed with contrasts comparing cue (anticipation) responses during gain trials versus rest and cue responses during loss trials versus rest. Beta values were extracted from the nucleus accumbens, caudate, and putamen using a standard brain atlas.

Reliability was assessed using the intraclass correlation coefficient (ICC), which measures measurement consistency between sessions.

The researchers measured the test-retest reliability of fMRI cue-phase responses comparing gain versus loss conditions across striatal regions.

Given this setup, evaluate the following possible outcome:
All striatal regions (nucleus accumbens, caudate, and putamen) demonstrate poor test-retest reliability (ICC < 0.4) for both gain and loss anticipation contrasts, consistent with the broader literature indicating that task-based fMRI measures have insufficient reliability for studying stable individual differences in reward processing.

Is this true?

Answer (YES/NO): NO